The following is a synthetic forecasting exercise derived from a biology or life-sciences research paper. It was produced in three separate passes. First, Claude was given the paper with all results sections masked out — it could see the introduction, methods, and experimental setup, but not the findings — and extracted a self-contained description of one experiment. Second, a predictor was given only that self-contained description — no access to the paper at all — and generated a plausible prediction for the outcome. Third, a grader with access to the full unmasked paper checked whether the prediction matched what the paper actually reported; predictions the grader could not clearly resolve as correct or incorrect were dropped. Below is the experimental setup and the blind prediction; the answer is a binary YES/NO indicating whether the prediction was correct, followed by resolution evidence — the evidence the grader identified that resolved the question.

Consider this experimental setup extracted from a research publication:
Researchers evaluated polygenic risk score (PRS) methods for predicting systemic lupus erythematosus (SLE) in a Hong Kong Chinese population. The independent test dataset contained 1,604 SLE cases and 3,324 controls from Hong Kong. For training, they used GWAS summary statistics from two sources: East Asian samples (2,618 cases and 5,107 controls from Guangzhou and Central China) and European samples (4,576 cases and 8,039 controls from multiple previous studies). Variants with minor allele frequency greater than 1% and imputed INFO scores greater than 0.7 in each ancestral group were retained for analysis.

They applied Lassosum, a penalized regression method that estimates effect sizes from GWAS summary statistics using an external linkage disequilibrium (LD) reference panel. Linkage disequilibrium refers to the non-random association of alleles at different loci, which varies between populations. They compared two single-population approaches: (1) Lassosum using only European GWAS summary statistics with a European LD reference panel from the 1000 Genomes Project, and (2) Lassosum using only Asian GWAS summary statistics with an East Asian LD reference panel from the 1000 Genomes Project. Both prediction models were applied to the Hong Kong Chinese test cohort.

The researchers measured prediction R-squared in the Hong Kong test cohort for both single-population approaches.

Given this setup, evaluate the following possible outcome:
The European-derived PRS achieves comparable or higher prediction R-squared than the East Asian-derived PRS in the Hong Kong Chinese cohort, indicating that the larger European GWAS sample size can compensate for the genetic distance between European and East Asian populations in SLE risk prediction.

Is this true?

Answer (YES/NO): NO